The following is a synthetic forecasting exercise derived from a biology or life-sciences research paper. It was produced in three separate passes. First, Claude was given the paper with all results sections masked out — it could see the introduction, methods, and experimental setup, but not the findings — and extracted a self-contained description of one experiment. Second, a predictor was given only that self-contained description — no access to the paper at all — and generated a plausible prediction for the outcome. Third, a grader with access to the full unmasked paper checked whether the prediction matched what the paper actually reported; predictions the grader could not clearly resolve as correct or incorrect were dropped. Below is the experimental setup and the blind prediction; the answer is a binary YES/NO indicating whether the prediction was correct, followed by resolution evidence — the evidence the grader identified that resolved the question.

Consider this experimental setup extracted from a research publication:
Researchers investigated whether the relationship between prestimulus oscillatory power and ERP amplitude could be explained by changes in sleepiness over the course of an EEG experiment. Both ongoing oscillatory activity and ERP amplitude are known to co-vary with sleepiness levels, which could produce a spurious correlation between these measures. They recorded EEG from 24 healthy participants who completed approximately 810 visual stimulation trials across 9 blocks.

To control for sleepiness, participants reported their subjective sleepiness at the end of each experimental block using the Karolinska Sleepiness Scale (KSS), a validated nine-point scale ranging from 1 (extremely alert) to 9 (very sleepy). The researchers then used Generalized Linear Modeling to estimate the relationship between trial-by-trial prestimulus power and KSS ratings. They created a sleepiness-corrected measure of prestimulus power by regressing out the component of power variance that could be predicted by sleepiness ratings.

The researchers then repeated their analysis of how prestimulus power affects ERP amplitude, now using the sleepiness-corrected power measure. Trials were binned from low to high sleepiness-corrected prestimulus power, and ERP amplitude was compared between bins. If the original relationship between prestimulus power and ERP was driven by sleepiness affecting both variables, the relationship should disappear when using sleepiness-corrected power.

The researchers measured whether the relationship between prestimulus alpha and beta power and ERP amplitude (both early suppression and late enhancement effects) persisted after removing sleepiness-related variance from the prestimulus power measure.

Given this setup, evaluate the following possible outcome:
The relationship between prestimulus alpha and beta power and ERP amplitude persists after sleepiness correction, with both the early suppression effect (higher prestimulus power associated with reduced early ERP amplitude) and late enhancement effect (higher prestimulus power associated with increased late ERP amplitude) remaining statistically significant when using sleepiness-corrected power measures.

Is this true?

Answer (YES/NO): YES